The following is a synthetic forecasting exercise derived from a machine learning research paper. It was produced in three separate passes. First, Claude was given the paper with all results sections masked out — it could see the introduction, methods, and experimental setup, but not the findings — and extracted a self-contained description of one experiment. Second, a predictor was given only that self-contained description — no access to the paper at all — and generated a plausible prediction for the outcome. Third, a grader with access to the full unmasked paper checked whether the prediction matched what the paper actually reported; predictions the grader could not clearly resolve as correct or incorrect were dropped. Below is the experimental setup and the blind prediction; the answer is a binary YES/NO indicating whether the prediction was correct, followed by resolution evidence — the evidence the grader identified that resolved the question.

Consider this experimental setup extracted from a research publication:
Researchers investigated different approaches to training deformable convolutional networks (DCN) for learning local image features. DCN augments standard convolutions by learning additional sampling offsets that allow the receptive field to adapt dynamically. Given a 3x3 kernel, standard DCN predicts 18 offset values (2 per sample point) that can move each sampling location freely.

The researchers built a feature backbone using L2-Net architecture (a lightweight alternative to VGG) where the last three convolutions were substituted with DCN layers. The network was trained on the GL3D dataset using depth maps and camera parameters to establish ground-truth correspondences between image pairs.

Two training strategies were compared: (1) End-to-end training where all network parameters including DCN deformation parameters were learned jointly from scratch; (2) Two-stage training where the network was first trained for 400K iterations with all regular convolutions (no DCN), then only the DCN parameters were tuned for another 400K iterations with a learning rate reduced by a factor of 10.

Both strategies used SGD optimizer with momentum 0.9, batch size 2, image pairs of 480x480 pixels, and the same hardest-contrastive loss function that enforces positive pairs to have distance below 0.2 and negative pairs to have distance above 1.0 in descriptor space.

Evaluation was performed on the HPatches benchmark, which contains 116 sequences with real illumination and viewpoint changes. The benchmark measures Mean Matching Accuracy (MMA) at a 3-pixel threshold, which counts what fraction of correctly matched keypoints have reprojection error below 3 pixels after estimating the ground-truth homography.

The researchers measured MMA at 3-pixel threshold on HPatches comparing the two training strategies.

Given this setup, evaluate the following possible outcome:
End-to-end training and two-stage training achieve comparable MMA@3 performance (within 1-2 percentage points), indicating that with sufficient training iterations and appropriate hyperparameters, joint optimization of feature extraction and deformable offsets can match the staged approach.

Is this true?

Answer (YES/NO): NO